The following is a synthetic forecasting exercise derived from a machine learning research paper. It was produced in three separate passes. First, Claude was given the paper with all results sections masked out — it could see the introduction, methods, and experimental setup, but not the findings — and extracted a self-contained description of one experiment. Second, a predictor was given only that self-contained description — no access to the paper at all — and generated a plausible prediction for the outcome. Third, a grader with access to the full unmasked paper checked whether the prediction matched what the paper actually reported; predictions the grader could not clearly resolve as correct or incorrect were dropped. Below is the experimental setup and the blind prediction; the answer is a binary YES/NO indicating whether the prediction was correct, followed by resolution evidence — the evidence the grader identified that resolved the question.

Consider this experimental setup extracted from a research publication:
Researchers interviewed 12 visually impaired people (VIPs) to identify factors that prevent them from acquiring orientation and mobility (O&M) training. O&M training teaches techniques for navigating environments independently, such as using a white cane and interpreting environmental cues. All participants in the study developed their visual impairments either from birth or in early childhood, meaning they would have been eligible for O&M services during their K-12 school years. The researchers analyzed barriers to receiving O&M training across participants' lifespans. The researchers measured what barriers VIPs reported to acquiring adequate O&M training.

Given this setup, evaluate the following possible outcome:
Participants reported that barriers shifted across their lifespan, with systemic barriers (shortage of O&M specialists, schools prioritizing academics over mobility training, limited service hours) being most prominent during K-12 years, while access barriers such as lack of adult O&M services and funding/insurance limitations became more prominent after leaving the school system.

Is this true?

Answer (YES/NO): NO